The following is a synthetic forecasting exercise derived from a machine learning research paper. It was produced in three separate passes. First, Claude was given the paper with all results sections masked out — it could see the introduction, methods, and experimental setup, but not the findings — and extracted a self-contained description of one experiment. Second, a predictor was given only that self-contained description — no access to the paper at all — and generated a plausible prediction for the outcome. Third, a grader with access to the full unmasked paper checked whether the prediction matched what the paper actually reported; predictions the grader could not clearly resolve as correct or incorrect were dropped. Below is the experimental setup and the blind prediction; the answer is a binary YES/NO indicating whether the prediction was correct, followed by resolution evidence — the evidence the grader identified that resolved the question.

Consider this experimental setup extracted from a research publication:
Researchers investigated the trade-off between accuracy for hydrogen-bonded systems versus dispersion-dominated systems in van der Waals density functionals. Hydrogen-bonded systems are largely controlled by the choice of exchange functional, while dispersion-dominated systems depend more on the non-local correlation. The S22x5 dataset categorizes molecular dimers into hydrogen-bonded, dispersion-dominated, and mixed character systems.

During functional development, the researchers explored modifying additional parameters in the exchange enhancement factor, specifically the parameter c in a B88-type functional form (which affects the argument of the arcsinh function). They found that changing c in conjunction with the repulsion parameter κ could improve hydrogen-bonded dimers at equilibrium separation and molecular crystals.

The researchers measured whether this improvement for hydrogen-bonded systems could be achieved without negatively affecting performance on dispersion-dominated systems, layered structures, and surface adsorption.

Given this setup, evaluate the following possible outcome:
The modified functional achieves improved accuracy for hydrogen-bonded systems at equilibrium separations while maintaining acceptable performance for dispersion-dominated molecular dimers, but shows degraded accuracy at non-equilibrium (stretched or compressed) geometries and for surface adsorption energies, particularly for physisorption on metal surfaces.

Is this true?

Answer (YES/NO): NO